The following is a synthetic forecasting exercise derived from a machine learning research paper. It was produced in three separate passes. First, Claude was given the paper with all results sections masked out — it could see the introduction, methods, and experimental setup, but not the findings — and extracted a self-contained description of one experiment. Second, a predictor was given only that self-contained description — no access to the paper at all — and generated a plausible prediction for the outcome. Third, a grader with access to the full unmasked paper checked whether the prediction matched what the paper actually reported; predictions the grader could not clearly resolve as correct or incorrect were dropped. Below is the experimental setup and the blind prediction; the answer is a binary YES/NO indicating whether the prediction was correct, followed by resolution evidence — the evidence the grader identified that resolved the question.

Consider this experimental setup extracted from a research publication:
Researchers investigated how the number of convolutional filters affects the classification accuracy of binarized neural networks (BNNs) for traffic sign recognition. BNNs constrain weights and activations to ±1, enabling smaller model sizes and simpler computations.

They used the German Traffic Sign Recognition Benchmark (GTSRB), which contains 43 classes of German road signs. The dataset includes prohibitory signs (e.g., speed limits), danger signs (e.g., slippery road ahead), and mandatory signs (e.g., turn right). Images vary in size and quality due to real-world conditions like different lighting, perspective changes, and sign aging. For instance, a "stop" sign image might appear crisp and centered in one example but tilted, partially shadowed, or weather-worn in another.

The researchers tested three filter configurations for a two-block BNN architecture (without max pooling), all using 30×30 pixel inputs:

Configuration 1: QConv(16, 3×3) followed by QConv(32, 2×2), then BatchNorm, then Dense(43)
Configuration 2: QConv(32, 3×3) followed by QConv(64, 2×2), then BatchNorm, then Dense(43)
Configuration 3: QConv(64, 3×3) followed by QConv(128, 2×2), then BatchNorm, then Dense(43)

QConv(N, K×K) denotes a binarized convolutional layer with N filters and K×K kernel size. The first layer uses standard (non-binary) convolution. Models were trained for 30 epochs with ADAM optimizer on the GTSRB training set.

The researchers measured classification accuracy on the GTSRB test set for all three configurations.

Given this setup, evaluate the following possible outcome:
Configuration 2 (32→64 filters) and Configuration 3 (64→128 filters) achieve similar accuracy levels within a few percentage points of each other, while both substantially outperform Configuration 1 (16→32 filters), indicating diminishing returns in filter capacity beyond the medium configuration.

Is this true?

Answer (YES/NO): NO